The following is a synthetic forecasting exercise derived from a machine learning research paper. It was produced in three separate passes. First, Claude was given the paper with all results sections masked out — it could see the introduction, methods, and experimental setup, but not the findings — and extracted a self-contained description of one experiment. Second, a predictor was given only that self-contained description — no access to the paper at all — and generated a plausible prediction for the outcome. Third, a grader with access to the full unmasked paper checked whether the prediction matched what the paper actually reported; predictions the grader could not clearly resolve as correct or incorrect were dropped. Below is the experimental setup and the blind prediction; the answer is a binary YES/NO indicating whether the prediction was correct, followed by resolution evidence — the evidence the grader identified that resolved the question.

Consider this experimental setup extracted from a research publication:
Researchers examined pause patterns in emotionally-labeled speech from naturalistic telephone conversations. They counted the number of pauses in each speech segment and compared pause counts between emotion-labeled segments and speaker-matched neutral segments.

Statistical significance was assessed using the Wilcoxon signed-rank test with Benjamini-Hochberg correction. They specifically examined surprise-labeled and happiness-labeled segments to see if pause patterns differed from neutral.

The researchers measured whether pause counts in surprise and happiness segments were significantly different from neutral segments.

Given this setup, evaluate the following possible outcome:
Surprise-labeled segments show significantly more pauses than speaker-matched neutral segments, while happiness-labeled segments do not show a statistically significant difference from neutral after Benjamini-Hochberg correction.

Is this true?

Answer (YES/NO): NO